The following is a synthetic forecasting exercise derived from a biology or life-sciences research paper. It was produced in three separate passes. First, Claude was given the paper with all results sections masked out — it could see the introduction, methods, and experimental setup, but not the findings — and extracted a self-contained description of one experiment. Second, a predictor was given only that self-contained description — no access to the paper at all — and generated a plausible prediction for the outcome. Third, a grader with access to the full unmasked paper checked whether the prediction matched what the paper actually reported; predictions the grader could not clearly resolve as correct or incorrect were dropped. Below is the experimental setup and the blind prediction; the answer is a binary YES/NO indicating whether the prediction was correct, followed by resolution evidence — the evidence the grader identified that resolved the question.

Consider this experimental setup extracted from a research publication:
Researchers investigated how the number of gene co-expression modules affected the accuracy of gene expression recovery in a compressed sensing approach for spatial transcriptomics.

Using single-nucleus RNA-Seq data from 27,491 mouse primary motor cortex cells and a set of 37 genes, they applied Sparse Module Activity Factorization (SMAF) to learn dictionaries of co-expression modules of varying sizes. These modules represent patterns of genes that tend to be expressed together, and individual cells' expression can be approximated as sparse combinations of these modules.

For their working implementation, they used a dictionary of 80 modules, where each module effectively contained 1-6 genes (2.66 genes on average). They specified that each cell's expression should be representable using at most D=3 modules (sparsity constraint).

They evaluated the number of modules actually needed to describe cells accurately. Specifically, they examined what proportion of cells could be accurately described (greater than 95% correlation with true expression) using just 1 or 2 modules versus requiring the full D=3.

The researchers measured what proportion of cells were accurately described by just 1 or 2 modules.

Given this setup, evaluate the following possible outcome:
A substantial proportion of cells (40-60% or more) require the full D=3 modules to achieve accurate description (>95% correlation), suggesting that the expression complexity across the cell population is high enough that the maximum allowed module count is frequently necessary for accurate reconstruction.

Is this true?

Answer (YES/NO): NO